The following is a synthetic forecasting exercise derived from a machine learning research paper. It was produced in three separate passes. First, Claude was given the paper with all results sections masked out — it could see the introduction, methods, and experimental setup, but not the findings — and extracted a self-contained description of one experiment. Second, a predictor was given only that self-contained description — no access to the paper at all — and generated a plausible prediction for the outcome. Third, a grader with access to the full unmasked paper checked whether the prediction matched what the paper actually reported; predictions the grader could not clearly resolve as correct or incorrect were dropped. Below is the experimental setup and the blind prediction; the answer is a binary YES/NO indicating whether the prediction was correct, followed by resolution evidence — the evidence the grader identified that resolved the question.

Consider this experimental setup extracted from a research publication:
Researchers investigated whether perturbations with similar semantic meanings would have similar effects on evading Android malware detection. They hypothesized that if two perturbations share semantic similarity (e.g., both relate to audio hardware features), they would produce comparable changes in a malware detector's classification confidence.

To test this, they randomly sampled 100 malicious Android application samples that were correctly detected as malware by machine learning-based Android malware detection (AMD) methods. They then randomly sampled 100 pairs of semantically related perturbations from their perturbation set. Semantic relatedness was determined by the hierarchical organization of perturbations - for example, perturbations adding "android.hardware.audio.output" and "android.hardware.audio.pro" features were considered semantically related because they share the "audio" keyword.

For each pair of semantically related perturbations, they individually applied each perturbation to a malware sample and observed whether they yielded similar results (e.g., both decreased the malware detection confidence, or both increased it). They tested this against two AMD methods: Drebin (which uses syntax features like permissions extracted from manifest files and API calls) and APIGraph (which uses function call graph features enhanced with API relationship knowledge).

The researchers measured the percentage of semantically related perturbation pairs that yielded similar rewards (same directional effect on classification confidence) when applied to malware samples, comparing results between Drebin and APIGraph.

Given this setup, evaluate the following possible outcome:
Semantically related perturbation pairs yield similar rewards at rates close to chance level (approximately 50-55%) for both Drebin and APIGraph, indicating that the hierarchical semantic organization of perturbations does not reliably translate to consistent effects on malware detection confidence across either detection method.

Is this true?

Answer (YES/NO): NO